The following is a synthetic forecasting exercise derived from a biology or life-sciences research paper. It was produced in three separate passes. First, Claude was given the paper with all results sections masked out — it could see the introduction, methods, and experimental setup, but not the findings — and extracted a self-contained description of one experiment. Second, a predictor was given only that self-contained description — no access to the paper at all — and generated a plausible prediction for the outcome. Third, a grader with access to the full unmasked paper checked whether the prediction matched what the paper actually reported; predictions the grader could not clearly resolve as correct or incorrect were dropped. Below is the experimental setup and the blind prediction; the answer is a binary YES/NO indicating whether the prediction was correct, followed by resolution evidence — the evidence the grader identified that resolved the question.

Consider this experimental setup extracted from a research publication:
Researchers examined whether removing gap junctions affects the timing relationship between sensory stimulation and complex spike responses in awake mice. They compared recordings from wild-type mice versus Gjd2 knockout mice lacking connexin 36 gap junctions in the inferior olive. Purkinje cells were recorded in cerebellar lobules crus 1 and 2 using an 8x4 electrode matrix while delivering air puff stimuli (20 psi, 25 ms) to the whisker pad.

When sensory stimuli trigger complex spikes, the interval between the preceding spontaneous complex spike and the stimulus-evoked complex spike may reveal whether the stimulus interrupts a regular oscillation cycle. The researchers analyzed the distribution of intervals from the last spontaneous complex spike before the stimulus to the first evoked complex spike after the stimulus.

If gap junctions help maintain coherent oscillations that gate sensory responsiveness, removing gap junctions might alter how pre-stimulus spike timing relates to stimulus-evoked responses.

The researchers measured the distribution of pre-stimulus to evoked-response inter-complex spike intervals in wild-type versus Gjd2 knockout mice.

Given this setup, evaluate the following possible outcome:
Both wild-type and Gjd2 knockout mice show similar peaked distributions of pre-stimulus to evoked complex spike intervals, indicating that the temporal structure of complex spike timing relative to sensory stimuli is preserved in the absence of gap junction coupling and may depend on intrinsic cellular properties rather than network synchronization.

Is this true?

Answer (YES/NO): NO